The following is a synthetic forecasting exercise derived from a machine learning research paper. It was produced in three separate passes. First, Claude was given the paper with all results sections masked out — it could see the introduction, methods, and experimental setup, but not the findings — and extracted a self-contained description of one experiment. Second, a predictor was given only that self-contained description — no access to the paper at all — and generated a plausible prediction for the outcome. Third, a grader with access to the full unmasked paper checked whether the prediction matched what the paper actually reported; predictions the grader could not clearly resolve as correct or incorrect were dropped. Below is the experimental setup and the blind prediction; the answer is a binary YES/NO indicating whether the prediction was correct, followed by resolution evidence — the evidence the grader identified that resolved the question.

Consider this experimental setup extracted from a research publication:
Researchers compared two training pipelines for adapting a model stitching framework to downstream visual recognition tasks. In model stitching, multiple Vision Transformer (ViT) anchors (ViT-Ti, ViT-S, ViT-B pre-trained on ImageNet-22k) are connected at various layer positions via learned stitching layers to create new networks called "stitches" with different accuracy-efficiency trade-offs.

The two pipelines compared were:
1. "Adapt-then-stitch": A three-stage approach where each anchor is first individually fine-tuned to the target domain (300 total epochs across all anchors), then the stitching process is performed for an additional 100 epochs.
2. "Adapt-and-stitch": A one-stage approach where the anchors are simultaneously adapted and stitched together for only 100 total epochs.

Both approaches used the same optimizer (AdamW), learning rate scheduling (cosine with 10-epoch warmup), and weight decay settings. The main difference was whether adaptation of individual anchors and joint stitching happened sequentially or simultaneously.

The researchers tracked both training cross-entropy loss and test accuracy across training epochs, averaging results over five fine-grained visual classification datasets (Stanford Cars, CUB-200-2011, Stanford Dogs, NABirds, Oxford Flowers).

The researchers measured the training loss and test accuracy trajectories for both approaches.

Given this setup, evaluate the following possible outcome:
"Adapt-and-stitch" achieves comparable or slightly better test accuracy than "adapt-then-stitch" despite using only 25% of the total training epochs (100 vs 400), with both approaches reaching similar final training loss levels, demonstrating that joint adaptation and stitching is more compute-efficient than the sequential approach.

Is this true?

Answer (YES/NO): NO